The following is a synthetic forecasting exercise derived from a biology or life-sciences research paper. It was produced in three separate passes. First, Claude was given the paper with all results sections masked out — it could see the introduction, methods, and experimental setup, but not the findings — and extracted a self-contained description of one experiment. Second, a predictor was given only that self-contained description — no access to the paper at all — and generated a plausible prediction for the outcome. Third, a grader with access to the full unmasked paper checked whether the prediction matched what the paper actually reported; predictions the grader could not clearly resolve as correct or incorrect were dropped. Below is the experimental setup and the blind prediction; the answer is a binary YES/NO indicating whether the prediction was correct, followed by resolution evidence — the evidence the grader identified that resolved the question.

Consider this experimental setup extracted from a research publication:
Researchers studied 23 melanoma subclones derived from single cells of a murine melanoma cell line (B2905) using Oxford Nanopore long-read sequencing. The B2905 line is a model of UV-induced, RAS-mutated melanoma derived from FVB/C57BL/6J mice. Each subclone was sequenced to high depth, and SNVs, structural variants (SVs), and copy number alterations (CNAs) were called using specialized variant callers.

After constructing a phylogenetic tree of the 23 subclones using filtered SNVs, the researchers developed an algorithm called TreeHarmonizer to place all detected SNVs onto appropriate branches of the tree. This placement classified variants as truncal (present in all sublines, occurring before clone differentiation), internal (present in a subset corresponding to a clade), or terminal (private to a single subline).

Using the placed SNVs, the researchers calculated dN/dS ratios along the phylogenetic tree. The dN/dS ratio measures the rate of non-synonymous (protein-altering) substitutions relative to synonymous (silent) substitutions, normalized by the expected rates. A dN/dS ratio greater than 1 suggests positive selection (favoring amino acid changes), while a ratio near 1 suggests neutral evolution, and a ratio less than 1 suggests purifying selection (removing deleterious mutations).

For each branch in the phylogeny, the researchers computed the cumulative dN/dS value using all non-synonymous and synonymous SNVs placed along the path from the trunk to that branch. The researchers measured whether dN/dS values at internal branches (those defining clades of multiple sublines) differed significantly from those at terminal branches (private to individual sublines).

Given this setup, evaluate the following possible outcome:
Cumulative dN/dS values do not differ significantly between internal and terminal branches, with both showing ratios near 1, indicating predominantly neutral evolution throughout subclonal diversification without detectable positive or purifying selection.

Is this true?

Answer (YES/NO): NO